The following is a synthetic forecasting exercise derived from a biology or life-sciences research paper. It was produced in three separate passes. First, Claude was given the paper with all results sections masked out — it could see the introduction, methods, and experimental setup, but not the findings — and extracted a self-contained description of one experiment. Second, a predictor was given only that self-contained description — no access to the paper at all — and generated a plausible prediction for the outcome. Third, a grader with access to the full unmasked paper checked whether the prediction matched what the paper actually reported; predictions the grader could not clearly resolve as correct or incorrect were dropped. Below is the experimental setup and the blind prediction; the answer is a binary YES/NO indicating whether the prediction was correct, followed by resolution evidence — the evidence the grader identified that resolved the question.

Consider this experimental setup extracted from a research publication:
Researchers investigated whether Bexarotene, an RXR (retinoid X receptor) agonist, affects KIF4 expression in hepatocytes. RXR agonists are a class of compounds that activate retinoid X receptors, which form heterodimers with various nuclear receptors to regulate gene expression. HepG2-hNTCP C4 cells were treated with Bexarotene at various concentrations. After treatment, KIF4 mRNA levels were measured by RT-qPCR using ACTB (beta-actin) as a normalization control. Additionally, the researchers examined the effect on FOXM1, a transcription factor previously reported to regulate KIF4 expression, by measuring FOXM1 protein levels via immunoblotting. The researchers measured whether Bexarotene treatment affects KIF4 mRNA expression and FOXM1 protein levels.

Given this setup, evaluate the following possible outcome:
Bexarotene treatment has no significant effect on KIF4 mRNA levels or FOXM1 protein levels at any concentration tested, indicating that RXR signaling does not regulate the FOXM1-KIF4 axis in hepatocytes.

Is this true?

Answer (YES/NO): NO